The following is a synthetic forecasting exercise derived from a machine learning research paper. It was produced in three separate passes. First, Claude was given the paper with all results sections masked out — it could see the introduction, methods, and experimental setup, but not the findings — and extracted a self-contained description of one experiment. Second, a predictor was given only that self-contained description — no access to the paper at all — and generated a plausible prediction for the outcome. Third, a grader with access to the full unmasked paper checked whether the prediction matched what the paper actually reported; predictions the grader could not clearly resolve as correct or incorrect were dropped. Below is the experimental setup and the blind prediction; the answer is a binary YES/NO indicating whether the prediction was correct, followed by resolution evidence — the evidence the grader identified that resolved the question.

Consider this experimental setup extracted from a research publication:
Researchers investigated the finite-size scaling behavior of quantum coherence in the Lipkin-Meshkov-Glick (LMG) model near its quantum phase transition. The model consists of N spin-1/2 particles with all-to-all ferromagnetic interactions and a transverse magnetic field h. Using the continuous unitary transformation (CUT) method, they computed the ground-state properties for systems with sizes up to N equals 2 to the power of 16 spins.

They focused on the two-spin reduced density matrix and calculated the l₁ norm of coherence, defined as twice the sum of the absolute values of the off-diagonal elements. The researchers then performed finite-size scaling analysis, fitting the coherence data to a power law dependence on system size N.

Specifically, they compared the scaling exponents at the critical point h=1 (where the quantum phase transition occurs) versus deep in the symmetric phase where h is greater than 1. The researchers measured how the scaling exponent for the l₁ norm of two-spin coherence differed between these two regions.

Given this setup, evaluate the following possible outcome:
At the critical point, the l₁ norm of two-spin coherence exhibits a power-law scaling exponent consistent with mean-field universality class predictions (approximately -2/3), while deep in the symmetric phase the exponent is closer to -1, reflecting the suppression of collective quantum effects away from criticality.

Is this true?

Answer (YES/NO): YES